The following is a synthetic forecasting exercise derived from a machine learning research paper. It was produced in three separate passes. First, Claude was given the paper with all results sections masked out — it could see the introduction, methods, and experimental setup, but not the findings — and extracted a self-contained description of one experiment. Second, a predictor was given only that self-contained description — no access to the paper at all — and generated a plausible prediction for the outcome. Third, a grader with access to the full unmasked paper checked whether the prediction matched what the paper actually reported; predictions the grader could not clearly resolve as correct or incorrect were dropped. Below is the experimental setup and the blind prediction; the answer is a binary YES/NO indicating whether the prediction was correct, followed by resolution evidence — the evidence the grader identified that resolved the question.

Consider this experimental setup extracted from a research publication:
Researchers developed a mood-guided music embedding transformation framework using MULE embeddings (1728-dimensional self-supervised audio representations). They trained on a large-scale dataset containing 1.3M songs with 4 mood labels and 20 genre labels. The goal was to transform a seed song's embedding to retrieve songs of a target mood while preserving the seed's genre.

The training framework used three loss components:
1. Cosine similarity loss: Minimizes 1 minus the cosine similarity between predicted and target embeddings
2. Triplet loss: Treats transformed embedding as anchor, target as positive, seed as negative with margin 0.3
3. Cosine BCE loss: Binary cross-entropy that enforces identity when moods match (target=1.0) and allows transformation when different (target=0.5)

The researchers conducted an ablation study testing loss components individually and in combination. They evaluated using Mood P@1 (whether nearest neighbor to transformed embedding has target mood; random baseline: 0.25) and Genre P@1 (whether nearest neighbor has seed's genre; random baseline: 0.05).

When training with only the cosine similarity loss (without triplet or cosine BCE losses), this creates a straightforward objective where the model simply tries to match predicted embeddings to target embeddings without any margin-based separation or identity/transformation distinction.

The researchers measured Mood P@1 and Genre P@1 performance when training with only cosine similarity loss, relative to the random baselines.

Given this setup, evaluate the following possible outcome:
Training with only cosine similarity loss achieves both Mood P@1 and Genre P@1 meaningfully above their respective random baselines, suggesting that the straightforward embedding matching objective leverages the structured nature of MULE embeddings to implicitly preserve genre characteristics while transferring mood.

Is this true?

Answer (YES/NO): NO